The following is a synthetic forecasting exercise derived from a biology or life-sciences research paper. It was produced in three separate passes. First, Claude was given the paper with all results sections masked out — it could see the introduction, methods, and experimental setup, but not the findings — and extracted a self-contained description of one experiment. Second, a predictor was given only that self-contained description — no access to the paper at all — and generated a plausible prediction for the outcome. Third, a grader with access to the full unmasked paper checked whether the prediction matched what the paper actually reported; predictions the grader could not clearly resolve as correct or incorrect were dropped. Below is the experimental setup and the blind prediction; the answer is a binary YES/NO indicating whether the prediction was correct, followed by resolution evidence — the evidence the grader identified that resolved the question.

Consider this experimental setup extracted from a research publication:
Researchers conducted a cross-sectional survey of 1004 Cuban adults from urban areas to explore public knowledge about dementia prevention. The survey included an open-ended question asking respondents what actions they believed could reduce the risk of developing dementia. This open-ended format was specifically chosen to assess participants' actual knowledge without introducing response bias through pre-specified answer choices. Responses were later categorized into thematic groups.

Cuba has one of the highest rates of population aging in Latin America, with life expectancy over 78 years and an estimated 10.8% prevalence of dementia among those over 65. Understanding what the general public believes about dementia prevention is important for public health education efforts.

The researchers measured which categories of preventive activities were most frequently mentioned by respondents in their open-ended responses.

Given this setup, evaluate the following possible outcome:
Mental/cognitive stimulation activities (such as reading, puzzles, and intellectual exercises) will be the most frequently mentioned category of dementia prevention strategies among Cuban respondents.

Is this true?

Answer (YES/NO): YES